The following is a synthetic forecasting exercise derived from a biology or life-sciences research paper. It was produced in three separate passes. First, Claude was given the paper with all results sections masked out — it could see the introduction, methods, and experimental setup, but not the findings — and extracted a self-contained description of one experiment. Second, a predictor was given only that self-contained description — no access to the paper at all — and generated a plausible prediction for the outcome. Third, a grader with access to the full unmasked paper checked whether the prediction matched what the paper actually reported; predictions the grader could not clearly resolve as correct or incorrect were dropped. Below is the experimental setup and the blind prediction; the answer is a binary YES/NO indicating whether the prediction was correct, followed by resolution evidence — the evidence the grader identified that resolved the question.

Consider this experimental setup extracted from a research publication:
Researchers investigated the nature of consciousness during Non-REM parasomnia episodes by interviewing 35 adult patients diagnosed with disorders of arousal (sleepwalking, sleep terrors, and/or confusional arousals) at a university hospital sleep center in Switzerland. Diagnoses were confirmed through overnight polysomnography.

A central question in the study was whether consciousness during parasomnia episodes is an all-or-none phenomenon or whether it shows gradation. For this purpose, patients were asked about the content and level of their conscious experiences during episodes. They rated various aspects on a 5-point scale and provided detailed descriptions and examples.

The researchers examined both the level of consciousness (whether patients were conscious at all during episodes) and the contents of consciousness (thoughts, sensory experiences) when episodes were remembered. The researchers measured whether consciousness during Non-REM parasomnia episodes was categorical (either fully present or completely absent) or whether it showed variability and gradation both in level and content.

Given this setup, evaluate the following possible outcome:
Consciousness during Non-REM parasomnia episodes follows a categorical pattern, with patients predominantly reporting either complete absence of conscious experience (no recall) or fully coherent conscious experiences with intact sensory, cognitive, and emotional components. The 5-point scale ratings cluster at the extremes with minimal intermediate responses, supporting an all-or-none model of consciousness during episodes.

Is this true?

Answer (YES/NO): NO